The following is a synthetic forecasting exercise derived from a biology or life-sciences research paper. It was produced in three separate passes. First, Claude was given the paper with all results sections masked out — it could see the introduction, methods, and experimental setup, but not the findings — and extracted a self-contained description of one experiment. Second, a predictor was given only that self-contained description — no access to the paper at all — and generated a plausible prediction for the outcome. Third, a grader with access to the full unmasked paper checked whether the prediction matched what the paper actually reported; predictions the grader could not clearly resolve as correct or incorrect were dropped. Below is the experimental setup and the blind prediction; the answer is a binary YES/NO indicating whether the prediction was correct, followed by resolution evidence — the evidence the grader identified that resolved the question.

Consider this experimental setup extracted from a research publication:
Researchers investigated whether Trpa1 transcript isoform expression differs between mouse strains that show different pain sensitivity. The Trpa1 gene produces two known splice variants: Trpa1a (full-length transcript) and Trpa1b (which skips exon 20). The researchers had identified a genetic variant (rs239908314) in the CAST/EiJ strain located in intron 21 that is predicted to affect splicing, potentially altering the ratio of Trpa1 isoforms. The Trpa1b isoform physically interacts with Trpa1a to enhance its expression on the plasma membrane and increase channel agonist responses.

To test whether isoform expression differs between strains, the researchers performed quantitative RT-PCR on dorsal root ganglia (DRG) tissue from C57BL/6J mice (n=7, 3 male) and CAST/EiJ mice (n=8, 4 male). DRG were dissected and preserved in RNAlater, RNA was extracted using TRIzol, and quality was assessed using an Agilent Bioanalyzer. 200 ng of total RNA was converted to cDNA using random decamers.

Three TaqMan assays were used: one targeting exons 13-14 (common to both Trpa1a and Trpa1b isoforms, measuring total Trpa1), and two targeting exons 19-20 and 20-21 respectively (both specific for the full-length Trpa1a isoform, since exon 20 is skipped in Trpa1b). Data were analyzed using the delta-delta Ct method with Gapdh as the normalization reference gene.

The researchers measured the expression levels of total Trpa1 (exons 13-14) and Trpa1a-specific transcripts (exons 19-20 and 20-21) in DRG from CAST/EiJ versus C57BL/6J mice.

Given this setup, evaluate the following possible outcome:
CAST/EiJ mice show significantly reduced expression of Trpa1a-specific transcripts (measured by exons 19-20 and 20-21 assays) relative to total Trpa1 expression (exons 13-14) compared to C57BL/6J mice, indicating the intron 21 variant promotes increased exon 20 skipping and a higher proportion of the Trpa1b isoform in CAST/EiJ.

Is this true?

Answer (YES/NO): NO